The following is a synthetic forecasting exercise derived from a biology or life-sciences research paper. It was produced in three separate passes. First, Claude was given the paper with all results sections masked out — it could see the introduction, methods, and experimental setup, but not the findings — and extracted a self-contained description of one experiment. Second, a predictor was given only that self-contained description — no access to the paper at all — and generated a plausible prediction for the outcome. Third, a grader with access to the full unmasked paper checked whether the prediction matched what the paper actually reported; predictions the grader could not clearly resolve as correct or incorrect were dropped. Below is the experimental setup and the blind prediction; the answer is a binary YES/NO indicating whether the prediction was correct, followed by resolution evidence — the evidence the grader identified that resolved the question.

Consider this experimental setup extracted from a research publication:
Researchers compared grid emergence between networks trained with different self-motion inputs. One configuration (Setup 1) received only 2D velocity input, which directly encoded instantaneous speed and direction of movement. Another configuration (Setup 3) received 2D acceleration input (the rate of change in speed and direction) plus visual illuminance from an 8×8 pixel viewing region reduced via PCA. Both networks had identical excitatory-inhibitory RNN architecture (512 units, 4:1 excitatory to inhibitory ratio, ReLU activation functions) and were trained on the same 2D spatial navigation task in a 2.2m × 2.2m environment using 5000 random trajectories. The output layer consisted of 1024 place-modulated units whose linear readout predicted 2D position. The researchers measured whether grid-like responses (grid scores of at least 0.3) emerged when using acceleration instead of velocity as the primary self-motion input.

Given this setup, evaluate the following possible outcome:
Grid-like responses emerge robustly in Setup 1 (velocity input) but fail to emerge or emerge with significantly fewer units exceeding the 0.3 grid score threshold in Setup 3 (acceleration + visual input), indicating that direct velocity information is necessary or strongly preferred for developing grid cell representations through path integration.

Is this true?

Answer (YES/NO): NO